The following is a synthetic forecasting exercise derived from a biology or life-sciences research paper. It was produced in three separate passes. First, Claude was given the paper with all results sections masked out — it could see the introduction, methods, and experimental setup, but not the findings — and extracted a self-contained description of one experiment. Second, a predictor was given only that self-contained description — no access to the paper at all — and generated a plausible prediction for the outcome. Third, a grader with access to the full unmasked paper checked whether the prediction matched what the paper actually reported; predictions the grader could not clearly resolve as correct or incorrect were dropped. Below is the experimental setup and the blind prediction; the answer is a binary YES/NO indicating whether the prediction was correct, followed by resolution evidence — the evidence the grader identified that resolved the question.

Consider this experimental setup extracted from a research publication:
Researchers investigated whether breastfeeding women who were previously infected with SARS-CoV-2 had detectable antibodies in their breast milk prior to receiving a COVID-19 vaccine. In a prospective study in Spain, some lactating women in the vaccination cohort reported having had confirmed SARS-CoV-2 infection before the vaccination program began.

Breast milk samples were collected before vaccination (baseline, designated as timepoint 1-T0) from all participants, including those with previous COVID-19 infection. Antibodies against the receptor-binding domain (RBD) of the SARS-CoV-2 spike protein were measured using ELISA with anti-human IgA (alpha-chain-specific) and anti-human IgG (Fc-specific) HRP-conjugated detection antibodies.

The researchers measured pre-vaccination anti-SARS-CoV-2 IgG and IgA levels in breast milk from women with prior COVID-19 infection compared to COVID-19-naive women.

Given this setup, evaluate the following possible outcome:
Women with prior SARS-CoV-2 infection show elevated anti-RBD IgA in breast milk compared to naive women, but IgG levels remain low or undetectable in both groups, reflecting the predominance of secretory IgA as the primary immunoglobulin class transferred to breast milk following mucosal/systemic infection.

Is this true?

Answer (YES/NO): NO